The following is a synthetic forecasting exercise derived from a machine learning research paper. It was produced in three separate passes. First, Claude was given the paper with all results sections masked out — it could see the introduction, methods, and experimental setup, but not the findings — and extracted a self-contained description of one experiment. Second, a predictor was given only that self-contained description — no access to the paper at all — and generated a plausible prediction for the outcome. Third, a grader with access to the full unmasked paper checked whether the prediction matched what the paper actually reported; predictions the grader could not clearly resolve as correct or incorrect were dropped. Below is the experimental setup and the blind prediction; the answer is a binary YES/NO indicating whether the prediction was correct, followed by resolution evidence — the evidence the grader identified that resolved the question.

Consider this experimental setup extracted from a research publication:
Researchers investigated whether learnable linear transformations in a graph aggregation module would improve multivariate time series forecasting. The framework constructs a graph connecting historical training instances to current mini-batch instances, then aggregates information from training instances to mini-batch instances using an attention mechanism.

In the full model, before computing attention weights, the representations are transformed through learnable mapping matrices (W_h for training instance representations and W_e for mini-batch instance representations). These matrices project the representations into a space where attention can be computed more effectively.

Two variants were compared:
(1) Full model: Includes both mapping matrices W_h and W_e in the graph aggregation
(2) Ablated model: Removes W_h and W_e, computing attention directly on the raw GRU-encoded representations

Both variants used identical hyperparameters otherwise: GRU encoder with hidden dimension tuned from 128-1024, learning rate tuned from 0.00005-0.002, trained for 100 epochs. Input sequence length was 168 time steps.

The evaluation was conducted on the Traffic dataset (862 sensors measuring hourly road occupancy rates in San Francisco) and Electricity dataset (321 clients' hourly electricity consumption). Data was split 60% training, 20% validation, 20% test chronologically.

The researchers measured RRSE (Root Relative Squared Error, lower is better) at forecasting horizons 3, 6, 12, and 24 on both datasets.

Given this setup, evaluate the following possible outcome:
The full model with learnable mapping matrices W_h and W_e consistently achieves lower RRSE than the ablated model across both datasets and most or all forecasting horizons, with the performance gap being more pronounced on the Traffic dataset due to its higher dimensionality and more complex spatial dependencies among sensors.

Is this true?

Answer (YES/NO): NO